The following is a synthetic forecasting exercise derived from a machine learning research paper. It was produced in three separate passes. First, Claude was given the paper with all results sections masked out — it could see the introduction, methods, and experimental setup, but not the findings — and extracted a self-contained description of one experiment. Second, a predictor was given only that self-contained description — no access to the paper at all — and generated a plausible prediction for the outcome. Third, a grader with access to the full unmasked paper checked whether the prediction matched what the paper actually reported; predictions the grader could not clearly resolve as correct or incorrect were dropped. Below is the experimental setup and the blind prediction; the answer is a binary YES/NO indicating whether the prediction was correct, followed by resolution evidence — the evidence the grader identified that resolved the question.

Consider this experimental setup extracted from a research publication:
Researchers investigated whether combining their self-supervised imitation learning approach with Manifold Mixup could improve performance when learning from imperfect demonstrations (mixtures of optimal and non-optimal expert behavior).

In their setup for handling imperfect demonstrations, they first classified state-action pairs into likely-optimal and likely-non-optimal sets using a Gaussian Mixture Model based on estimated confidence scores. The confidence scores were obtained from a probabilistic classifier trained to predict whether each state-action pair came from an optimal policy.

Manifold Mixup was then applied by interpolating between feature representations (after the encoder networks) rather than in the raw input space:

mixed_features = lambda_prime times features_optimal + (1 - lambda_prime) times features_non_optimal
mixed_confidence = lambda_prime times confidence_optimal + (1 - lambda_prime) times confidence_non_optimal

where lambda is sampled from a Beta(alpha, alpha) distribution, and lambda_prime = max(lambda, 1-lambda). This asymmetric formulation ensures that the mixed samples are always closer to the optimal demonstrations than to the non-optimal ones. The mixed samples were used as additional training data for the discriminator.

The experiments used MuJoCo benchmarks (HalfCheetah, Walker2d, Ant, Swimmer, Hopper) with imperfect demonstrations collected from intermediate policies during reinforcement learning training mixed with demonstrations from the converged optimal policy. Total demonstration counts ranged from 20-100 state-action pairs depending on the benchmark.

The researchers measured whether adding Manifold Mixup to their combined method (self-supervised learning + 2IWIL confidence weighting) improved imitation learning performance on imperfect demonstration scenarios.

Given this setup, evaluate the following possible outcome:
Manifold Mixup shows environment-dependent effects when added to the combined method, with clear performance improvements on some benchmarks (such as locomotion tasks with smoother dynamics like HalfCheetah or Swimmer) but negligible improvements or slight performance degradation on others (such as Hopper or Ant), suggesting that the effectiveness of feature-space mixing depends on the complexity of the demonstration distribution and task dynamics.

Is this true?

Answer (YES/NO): NO